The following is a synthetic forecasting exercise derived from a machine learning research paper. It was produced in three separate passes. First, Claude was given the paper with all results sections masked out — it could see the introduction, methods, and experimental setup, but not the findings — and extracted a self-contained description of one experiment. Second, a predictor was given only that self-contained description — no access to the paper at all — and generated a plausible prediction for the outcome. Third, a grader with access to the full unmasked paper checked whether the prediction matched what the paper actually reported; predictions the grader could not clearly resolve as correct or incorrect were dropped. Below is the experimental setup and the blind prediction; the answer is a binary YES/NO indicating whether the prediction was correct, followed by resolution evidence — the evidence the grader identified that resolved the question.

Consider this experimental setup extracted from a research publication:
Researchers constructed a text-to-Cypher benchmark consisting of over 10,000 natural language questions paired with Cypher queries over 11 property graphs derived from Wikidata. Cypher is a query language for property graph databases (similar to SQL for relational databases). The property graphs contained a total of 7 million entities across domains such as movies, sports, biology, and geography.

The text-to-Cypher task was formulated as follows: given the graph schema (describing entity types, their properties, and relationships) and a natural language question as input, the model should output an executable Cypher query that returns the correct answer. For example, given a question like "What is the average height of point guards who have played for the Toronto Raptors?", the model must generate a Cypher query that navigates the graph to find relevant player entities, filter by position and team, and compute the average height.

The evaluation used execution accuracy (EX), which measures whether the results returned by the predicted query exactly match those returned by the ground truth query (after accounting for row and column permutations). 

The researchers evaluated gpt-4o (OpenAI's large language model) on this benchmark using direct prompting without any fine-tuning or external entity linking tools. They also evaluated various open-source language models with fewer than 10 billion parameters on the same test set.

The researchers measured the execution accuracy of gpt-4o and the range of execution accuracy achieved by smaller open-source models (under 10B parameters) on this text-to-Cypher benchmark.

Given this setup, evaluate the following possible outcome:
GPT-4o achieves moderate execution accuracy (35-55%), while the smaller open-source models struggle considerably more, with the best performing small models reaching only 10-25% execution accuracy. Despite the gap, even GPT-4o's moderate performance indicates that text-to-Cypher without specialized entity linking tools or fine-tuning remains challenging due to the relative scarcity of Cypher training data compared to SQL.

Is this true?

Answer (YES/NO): NO